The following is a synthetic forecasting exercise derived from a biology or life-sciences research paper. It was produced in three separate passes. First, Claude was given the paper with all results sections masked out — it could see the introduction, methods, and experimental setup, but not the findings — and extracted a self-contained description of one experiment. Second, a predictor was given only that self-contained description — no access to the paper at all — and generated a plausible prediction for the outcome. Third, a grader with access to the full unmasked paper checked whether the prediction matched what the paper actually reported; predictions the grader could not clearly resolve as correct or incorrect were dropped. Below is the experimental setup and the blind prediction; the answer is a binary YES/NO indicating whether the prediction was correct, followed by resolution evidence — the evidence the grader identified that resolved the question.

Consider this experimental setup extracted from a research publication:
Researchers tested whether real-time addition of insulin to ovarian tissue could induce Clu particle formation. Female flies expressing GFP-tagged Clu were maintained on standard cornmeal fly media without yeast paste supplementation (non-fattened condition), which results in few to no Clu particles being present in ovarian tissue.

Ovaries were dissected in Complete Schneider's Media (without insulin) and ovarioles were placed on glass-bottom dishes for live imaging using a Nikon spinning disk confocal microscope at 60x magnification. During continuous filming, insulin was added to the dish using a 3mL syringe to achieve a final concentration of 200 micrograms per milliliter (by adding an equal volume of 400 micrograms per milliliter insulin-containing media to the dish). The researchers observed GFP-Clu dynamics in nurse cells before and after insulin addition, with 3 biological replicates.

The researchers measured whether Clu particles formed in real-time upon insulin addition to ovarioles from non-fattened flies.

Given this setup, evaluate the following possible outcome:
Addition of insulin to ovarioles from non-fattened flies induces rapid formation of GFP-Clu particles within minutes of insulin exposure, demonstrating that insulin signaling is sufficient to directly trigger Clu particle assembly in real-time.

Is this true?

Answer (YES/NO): YES